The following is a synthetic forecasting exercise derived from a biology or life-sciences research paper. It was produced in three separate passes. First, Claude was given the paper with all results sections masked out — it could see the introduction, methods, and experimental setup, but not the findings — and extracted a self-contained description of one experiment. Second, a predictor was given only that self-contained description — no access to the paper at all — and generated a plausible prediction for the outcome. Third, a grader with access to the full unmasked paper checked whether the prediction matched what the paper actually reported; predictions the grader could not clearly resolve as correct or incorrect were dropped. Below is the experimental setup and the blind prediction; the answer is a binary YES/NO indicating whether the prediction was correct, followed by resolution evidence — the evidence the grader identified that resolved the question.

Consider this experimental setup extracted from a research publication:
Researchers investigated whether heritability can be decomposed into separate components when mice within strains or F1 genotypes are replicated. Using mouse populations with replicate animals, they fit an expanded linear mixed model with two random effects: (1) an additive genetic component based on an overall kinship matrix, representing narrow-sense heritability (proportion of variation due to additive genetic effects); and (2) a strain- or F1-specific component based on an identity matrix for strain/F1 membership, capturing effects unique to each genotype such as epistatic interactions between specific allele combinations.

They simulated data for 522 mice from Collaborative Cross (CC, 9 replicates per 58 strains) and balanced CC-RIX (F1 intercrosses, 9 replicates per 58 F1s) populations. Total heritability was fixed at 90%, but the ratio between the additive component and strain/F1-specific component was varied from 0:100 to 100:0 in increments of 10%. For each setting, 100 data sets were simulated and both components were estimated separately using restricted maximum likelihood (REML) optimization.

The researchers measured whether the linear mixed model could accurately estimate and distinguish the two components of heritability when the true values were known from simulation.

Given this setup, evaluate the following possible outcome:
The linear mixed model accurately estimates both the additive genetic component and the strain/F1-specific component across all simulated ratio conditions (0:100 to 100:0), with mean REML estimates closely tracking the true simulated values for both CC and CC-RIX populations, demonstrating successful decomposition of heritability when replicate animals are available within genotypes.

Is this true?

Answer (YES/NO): NO